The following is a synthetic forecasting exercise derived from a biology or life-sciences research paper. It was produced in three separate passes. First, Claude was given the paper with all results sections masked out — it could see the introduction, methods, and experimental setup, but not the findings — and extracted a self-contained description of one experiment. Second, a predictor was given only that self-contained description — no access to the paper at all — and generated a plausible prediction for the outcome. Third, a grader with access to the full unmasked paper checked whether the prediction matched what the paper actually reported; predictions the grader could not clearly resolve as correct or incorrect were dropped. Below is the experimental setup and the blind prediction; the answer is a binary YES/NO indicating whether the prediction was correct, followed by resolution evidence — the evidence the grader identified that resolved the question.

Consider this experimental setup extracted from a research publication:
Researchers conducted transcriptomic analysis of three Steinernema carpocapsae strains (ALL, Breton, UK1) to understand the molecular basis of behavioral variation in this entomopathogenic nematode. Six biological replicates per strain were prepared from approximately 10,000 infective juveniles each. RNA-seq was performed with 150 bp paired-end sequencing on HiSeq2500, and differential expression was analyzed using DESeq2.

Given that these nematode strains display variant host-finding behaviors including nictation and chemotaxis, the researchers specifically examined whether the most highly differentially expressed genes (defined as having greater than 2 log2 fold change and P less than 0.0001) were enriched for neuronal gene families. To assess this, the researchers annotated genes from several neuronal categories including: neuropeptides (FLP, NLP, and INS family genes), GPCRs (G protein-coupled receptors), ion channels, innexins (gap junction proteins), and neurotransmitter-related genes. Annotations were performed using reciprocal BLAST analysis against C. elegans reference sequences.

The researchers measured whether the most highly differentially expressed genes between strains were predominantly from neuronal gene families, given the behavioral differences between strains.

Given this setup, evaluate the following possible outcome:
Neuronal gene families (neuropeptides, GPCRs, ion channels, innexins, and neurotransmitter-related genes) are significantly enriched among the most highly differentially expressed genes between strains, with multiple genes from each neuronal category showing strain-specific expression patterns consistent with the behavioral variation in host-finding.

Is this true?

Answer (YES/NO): NO